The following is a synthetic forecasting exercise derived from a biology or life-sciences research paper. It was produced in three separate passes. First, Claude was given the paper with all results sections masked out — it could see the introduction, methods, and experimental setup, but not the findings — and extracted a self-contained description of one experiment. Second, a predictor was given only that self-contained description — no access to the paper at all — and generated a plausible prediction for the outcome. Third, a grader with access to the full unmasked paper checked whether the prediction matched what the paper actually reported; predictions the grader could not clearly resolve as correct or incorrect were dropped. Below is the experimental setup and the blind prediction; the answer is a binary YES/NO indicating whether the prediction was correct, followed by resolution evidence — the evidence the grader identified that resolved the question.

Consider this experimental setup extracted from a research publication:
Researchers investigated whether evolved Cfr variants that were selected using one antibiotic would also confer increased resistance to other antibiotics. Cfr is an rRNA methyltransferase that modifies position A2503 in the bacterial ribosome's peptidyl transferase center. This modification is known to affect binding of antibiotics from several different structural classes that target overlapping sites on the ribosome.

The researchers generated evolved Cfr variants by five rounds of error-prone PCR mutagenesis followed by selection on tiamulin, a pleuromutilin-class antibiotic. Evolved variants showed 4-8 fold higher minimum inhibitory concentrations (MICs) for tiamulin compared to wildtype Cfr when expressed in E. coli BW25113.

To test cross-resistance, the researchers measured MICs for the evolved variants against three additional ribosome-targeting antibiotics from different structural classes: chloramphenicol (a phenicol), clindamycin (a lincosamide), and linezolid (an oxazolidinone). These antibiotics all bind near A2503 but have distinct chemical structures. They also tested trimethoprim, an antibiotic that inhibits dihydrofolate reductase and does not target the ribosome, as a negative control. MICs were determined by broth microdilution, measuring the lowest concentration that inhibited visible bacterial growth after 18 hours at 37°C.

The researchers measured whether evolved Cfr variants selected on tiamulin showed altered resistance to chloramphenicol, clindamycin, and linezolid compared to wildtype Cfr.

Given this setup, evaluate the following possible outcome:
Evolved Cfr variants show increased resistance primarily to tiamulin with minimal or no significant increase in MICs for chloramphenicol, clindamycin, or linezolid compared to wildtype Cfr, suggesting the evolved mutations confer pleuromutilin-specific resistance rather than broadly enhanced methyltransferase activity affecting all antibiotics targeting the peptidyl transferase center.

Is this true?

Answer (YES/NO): NO